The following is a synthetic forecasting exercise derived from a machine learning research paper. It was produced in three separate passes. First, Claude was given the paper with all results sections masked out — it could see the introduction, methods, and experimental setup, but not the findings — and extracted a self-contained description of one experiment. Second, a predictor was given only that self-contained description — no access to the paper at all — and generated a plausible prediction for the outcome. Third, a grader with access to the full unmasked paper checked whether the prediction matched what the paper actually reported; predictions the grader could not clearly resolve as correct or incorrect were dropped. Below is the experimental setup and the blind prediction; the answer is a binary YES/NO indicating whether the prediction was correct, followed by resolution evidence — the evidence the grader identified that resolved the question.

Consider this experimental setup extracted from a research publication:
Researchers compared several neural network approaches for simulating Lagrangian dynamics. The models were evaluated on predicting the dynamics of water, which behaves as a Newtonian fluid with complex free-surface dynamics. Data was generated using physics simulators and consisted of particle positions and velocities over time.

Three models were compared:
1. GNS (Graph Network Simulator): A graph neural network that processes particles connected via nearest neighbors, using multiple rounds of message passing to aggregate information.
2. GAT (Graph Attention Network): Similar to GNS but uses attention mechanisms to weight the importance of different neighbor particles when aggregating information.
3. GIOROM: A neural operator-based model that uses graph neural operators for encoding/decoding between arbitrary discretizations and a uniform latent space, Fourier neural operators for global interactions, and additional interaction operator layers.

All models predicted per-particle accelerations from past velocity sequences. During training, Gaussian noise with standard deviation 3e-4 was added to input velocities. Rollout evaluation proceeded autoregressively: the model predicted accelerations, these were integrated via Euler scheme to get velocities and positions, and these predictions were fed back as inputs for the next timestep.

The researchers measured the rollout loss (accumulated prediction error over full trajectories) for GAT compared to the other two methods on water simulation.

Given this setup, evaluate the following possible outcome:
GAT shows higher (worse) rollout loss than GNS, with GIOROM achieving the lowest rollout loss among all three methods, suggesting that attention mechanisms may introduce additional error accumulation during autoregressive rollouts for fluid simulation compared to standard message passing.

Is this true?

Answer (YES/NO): YES